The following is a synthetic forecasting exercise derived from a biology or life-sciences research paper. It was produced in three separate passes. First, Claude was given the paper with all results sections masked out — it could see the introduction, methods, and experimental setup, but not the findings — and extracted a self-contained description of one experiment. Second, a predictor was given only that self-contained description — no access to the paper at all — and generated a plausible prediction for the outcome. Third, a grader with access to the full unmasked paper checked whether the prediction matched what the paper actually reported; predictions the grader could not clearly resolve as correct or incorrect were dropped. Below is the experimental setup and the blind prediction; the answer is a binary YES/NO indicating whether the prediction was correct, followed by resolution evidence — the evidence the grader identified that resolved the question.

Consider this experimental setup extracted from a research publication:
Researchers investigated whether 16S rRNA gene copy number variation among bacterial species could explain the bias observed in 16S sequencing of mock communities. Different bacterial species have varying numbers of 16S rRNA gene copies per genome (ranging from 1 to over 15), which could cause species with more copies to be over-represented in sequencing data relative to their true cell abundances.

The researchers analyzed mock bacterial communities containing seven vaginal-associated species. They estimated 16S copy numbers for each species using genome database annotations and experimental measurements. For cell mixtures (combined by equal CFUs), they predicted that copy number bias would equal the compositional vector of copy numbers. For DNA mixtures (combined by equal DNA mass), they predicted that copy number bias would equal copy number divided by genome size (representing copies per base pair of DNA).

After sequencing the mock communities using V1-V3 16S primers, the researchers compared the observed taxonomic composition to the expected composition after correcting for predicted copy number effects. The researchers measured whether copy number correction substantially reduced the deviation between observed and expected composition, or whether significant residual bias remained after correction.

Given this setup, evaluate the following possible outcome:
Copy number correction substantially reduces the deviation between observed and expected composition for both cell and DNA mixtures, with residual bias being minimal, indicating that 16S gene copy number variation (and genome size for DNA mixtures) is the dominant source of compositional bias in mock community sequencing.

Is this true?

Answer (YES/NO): NO